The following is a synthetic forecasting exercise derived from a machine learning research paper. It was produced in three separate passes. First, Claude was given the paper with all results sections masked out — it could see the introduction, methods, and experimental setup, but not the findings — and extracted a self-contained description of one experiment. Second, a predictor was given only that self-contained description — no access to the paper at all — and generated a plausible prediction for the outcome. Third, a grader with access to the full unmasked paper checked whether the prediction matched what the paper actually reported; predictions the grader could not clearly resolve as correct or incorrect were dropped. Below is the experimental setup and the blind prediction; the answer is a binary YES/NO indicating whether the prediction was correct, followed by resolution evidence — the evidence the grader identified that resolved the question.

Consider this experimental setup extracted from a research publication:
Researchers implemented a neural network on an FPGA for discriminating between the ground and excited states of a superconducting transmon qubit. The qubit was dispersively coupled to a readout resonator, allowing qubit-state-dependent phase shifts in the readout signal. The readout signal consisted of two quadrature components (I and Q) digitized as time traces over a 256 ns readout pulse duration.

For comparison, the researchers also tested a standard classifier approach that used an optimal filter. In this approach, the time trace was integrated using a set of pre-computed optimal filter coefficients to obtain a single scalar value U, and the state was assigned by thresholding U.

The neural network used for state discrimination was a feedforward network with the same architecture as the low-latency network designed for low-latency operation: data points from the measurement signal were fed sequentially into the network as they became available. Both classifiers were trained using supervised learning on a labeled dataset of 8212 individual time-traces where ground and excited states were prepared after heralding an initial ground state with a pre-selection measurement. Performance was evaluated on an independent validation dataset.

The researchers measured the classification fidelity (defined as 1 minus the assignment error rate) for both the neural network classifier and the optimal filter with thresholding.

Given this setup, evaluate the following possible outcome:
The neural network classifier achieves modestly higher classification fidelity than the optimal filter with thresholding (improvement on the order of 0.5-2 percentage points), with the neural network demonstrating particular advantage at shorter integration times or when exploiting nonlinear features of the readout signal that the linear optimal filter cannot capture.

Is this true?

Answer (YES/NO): NO